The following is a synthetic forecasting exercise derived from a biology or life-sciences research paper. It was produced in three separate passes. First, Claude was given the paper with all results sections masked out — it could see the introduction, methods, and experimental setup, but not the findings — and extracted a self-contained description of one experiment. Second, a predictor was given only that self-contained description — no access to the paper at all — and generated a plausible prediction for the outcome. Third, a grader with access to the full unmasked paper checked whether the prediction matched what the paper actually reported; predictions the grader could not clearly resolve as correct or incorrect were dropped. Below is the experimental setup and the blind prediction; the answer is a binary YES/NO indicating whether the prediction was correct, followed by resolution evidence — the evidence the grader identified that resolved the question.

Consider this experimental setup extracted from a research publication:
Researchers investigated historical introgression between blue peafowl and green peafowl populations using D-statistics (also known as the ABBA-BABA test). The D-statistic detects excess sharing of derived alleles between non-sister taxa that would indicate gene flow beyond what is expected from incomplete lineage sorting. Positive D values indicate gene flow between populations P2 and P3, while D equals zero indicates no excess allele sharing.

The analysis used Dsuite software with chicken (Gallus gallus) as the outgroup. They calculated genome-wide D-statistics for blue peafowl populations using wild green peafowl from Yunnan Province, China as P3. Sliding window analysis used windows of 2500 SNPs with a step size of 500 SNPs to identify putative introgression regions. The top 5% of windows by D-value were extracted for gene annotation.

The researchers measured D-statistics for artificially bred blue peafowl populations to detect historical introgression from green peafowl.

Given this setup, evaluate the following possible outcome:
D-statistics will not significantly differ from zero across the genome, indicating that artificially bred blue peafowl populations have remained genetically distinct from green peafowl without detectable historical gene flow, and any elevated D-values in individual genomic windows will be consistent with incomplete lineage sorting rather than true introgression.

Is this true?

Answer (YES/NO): NO